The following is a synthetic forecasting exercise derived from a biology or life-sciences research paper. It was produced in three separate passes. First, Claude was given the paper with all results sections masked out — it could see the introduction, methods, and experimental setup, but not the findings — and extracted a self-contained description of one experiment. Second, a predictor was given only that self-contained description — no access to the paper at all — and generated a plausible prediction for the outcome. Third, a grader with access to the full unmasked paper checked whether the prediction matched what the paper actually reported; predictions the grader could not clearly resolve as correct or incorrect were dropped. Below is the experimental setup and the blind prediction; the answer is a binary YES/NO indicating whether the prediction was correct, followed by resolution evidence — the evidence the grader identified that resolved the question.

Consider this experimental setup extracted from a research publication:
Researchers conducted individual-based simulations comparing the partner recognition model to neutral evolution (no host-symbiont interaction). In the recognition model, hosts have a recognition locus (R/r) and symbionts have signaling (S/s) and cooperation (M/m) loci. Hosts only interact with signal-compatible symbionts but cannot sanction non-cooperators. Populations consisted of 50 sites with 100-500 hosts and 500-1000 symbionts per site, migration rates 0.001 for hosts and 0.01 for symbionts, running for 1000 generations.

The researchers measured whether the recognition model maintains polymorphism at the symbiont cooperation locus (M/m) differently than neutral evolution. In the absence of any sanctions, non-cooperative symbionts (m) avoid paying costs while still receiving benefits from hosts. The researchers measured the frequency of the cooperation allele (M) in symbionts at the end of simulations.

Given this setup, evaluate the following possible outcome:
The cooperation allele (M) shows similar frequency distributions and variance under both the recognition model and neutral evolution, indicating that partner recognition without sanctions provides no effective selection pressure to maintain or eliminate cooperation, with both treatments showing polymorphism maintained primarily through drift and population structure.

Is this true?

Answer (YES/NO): NO